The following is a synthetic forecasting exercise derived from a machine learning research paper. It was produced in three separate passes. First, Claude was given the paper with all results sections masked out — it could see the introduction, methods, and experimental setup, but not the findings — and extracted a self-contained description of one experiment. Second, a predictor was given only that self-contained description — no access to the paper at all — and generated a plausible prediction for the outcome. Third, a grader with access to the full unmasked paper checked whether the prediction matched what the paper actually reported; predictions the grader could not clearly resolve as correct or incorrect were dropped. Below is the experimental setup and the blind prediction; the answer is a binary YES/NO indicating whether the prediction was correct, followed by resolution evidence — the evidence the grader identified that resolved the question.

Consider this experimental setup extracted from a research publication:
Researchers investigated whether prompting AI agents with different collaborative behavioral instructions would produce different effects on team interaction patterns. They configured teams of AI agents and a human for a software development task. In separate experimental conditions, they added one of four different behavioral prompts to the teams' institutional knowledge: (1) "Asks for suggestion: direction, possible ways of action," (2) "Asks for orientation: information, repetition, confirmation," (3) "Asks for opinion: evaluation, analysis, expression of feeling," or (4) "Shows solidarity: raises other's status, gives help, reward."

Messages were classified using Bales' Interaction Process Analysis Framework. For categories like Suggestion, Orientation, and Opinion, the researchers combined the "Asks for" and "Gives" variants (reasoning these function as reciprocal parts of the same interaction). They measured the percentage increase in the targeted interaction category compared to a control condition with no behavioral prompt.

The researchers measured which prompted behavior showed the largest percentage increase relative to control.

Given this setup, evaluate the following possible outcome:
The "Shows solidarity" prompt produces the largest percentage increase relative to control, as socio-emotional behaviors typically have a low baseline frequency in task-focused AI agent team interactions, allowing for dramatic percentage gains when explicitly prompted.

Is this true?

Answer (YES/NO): NO